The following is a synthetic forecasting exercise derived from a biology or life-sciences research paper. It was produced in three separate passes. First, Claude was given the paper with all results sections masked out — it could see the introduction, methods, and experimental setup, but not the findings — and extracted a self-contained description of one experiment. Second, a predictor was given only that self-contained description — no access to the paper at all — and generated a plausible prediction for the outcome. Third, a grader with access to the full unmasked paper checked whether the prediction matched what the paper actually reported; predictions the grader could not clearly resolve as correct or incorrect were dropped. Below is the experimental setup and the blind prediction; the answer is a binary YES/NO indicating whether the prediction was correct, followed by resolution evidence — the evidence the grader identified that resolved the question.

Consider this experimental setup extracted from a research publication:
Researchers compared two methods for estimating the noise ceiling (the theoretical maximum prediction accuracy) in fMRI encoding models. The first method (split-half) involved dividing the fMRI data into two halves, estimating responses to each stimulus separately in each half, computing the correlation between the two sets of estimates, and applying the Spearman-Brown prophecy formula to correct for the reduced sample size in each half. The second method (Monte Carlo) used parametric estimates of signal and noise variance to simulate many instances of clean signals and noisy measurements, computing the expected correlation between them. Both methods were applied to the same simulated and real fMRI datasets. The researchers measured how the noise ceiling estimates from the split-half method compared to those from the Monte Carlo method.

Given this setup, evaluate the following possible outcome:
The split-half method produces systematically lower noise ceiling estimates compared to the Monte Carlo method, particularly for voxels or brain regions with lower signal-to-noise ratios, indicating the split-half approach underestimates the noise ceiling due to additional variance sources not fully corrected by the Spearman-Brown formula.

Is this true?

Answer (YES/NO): NO